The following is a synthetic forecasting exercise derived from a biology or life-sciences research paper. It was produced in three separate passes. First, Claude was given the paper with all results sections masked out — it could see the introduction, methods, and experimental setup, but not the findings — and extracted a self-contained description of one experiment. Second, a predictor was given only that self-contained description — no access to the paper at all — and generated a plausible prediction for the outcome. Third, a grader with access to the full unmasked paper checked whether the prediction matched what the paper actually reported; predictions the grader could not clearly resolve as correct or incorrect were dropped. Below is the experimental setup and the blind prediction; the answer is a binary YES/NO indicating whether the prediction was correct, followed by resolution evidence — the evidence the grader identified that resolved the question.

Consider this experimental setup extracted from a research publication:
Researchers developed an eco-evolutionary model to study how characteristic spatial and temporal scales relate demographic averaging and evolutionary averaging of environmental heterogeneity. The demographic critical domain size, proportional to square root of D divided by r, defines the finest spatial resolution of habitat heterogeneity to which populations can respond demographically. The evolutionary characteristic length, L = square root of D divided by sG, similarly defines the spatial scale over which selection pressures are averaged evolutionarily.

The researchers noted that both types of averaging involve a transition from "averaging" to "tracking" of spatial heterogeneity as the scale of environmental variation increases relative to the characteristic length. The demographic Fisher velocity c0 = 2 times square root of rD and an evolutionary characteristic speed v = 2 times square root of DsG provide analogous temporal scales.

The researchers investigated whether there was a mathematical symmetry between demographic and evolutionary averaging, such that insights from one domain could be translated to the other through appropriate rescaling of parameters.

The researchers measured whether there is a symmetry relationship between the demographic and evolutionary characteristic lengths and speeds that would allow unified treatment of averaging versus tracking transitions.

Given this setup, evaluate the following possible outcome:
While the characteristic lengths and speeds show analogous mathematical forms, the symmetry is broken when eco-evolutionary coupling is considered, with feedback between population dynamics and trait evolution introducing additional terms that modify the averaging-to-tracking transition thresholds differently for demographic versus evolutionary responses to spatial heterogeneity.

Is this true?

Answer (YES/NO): NO